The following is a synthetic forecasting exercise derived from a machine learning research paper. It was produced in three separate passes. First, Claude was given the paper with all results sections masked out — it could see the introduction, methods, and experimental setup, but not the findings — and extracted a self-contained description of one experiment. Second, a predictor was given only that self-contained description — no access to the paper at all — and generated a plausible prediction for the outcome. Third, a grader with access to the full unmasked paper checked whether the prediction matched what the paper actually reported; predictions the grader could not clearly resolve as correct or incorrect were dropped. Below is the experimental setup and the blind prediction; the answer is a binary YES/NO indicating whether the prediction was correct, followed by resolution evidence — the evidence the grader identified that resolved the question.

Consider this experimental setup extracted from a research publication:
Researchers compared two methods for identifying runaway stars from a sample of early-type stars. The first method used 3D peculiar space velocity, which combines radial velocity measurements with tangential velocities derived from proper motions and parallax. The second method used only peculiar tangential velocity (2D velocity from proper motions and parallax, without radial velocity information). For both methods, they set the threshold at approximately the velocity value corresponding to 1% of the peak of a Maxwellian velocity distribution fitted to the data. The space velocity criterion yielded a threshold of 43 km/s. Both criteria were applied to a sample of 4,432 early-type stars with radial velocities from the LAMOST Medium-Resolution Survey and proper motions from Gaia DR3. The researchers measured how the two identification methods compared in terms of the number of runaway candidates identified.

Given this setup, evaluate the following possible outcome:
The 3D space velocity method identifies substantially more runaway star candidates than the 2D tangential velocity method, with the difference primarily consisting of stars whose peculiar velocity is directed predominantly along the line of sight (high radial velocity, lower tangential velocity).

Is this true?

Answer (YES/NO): NO